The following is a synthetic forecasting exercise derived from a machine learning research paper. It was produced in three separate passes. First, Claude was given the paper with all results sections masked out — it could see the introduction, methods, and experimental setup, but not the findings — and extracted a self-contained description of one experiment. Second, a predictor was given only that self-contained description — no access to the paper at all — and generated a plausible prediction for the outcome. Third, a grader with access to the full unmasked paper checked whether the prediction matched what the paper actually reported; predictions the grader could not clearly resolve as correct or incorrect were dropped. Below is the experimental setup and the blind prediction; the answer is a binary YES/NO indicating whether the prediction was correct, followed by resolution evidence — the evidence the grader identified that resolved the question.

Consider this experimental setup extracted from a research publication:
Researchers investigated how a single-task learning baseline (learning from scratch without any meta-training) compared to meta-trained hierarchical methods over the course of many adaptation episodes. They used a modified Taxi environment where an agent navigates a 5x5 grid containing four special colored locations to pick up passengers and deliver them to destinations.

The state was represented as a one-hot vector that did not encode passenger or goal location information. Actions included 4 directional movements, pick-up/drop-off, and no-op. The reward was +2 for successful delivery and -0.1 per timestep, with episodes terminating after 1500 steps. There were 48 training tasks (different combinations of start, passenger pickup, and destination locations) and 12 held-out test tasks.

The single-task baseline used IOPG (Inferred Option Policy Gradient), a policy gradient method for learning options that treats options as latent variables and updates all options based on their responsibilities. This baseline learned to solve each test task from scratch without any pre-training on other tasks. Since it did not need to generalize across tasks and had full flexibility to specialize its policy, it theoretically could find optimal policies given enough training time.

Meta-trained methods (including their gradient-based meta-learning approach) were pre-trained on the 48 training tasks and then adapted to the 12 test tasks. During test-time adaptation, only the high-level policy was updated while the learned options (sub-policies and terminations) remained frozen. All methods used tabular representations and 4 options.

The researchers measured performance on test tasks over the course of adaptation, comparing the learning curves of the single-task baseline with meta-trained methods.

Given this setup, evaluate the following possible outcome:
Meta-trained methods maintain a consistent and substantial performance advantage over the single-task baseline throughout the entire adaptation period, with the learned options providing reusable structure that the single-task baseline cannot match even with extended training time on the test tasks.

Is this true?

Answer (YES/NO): NO